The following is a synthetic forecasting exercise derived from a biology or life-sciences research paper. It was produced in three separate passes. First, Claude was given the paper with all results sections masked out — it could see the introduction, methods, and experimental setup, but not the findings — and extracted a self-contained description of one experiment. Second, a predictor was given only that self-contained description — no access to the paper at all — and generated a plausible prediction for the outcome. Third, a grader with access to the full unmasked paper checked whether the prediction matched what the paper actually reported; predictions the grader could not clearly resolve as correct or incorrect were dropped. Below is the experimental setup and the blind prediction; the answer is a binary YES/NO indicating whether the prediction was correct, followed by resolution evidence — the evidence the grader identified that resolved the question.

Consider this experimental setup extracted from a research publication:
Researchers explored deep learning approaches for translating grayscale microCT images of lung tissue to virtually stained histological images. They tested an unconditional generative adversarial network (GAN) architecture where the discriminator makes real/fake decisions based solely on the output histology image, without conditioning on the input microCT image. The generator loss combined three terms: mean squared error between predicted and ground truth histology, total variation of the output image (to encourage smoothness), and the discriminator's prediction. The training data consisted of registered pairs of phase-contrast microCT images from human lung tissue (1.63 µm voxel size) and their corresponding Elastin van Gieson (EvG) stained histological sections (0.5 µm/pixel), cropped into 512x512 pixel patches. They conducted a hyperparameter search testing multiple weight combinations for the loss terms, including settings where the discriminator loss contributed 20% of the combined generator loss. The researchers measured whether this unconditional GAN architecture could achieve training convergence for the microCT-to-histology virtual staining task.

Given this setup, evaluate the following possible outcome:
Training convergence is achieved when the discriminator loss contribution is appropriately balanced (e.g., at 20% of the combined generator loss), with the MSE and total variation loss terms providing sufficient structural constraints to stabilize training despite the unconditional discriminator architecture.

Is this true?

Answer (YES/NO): NO